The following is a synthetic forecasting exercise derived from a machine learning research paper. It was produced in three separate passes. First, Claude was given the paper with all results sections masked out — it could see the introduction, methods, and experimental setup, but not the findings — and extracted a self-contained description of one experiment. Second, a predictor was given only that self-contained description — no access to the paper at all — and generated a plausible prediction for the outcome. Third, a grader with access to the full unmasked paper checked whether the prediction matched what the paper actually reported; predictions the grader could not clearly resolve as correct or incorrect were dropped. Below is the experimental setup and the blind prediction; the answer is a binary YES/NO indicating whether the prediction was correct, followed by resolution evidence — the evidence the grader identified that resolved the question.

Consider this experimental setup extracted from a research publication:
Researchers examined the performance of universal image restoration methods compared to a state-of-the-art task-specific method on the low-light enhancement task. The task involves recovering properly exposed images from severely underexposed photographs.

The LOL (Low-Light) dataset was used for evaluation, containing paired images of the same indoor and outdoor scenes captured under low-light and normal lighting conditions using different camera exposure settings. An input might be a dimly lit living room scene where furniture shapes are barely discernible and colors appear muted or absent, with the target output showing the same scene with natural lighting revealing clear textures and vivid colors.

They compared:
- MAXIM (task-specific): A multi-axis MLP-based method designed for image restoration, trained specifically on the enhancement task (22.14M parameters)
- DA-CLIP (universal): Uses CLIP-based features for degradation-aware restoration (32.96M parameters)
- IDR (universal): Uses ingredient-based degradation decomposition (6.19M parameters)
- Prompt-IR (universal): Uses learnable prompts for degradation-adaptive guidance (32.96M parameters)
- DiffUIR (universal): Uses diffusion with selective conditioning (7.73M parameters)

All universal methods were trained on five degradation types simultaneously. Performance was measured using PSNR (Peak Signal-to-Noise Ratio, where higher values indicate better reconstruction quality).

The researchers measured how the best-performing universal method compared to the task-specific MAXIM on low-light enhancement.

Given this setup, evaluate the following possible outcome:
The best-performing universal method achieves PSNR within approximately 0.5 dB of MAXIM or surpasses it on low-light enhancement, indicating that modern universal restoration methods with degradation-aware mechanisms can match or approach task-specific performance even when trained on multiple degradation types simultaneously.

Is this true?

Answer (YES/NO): YES